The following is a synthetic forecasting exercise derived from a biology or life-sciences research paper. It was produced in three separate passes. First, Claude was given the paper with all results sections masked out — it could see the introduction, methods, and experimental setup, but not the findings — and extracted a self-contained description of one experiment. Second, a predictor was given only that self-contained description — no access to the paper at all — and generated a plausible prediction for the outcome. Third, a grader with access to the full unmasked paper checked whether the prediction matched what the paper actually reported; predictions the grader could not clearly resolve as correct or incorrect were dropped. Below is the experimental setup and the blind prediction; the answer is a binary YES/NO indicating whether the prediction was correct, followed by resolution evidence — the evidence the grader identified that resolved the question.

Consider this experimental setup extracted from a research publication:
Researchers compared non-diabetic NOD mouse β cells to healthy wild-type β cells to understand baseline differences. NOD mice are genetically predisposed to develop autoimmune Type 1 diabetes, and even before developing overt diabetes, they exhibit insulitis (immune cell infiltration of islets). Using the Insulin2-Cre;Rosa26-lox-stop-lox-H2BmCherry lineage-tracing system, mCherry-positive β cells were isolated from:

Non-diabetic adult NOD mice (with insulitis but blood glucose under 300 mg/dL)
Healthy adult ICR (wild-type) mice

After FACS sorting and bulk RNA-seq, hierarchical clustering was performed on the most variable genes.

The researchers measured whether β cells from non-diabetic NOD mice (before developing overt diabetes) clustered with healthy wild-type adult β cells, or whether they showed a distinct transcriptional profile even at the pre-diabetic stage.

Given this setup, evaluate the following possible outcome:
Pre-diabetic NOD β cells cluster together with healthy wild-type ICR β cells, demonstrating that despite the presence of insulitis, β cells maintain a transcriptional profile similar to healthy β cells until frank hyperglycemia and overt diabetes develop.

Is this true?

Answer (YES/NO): NO